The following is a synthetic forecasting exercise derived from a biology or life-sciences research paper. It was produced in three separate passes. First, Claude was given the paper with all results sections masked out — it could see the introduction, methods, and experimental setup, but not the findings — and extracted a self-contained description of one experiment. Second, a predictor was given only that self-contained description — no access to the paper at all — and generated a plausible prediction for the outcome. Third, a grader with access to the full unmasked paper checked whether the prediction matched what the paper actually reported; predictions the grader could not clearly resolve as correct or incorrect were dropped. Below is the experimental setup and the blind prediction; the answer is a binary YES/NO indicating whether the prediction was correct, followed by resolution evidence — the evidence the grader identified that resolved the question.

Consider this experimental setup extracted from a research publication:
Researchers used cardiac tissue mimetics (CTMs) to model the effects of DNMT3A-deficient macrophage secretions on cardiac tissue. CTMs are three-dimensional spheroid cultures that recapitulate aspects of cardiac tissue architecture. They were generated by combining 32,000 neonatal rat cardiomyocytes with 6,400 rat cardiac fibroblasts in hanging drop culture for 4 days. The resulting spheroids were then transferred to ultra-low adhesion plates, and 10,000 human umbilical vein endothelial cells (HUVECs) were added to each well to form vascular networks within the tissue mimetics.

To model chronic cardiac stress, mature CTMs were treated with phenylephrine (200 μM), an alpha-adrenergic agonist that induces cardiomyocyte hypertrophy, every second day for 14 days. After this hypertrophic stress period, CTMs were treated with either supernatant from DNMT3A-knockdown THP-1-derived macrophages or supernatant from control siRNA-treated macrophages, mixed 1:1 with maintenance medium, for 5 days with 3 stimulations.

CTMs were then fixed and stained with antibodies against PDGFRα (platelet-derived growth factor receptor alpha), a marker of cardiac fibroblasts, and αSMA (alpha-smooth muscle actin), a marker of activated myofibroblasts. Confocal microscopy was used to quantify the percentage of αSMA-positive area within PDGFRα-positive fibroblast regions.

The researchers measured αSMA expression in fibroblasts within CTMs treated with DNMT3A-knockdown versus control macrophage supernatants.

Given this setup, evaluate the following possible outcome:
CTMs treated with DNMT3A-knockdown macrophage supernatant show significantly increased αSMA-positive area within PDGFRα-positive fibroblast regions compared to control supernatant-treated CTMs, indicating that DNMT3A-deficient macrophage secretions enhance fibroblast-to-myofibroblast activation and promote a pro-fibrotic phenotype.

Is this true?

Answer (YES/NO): YES